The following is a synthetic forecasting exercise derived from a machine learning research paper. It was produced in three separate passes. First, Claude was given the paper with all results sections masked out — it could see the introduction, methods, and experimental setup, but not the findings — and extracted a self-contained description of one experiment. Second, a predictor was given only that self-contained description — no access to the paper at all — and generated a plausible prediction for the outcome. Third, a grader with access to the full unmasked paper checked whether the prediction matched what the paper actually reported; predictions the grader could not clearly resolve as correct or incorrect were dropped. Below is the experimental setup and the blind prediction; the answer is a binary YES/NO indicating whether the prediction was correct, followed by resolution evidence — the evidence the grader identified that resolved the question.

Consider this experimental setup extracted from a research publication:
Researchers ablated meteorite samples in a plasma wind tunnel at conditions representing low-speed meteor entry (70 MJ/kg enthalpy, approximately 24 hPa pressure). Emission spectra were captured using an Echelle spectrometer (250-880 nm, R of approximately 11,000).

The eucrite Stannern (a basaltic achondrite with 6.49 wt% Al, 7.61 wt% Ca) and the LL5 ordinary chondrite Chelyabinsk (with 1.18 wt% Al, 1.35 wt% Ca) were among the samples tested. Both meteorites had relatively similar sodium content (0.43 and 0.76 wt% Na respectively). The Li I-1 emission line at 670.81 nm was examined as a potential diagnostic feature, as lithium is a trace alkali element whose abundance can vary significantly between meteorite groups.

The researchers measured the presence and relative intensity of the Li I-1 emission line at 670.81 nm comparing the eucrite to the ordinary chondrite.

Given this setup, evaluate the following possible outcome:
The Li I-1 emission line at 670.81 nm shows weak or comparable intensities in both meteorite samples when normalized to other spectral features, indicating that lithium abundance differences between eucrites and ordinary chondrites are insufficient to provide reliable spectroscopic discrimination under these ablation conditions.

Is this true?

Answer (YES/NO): NO